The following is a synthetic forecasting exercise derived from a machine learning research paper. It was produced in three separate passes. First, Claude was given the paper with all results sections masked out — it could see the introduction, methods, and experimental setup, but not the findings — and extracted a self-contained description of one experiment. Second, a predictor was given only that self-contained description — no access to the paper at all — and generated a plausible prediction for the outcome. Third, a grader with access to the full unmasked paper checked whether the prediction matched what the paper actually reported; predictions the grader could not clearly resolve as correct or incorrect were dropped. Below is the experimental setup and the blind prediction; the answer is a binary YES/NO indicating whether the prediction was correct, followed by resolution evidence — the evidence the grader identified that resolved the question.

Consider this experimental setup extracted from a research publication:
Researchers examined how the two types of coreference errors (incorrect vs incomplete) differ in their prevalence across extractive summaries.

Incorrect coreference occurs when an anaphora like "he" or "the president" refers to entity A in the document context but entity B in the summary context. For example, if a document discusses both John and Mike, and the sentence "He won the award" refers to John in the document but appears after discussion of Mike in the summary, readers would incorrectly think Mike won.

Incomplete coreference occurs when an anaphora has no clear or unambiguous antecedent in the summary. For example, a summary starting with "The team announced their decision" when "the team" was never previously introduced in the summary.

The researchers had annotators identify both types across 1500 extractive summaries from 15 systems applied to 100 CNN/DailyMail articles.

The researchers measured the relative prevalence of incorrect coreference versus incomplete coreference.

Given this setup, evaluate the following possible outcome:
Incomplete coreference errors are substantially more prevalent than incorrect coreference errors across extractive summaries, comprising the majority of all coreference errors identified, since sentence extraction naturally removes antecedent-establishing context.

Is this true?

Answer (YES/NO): YES